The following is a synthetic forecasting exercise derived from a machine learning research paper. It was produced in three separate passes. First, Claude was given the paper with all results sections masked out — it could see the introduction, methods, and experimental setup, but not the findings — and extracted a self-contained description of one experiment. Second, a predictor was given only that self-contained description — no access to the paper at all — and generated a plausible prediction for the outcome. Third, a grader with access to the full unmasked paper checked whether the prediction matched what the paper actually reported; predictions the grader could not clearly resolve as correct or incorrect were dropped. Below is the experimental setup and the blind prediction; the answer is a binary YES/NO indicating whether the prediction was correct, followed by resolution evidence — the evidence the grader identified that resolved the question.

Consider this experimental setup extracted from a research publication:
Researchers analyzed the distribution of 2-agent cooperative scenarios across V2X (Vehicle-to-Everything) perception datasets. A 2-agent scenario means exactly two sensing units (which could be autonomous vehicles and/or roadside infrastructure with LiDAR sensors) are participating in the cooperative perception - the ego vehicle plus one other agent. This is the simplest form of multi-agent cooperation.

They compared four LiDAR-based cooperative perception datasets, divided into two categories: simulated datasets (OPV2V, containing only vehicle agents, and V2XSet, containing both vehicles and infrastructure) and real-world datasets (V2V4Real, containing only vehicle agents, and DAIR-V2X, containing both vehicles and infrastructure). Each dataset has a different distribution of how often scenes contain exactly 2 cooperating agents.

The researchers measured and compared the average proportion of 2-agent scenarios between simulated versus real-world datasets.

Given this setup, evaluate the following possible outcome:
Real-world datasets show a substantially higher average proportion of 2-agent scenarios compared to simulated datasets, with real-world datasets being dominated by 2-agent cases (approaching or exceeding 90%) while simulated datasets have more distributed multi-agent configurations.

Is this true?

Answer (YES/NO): YES